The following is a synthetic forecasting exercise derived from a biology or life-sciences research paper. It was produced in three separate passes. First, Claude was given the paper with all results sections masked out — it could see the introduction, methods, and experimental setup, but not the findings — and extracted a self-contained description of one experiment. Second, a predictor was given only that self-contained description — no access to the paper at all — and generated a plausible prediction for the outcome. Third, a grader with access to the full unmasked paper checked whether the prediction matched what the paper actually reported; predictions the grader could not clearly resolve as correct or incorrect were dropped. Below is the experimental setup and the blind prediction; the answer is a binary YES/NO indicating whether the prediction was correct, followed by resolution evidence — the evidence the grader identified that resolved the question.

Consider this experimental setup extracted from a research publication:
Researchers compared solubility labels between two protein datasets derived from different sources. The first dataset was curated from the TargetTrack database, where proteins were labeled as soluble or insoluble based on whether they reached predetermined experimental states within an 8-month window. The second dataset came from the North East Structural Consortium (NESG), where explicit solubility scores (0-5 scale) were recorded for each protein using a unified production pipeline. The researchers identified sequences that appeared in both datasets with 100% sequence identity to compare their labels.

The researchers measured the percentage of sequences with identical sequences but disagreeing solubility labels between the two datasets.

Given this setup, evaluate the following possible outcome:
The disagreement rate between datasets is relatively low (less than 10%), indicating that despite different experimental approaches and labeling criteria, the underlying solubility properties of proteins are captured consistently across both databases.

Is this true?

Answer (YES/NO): NO